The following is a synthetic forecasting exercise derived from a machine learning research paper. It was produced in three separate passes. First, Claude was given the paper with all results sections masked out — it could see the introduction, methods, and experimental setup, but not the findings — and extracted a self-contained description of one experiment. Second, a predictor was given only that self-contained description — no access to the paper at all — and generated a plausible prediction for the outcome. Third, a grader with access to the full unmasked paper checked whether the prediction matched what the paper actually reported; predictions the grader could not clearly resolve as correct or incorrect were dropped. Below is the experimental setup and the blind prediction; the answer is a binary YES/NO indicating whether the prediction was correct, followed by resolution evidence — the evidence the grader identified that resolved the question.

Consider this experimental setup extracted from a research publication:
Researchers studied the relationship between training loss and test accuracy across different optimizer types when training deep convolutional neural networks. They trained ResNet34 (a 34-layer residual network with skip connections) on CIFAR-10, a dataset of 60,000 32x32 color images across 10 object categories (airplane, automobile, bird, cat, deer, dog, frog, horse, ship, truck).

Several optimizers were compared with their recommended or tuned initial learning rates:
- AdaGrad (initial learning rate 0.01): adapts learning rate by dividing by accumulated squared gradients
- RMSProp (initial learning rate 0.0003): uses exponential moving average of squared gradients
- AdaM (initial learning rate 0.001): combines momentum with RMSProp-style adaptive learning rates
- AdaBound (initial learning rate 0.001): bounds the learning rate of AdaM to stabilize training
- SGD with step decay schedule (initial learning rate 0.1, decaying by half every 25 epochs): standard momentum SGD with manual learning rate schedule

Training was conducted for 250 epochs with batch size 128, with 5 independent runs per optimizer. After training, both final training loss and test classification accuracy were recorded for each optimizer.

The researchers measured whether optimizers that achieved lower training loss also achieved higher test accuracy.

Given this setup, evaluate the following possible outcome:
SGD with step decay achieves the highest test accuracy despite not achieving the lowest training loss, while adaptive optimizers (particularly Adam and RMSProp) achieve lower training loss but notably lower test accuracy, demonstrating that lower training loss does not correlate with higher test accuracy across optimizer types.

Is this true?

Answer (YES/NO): NO